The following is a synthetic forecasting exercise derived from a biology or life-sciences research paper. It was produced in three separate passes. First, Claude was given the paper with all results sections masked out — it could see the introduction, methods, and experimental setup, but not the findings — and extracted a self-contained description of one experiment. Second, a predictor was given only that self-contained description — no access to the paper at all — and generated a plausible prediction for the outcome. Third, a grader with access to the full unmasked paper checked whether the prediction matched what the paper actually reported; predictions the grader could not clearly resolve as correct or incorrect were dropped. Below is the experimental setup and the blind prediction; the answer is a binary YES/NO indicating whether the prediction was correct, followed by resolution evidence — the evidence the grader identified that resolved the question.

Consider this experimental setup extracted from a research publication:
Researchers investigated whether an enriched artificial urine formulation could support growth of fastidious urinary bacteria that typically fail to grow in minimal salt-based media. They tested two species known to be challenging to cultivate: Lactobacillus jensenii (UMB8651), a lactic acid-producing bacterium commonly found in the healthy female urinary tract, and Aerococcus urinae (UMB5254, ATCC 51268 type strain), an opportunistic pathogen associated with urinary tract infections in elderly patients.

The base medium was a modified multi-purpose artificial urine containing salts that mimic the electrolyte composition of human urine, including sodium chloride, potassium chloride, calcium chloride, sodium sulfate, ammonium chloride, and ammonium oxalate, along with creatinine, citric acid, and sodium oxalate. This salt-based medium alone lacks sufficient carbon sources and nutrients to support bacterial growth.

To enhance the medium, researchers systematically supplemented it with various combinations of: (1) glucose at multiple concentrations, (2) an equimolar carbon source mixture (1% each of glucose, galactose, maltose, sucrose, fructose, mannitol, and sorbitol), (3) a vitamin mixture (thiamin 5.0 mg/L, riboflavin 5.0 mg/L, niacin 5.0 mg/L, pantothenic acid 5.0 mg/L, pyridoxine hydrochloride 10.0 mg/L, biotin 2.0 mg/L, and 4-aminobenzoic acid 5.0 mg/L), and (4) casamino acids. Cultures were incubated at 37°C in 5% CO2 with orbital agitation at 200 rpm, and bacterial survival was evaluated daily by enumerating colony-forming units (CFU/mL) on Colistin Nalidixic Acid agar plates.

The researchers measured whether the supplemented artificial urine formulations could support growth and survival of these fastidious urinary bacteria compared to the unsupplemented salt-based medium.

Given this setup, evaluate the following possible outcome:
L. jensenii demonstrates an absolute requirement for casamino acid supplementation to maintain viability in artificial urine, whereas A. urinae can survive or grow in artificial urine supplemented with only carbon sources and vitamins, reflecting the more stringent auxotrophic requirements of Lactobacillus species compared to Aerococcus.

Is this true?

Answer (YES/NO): NO